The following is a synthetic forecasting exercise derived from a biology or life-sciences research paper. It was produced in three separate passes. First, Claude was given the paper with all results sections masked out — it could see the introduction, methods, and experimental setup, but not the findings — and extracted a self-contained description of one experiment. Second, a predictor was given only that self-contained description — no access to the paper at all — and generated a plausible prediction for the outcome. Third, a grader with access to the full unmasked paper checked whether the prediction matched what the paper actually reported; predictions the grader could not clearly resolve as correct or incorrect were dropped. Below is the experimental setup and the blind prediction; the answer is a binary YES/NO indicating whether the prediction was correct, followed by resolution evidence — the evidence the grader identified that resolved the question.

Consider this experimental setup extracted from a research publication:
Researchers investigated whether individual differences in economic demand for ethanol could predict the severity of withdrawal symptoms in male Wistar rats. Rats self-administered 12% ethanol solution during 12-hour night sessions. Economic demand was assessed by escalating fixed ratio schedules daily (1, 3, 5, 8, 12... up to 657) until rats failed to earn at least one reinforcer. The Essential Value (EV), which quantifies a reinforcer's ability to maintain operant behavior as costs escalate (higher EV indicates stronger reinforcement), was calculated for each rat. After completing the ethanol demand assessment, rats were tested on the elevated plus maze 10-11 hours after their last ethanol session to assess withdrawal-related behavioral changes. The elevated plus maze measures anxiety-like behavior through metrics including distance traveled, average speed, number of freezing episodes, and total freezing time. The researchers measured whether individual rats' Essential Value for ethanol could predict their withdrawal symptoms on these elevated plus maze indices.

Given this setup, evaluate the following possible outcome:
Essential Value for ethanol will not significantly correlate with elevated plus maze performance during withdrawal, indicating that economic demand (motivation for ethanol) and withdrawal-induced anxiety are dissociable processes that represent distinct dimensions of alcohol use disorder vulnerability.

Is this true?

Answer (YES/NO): NO